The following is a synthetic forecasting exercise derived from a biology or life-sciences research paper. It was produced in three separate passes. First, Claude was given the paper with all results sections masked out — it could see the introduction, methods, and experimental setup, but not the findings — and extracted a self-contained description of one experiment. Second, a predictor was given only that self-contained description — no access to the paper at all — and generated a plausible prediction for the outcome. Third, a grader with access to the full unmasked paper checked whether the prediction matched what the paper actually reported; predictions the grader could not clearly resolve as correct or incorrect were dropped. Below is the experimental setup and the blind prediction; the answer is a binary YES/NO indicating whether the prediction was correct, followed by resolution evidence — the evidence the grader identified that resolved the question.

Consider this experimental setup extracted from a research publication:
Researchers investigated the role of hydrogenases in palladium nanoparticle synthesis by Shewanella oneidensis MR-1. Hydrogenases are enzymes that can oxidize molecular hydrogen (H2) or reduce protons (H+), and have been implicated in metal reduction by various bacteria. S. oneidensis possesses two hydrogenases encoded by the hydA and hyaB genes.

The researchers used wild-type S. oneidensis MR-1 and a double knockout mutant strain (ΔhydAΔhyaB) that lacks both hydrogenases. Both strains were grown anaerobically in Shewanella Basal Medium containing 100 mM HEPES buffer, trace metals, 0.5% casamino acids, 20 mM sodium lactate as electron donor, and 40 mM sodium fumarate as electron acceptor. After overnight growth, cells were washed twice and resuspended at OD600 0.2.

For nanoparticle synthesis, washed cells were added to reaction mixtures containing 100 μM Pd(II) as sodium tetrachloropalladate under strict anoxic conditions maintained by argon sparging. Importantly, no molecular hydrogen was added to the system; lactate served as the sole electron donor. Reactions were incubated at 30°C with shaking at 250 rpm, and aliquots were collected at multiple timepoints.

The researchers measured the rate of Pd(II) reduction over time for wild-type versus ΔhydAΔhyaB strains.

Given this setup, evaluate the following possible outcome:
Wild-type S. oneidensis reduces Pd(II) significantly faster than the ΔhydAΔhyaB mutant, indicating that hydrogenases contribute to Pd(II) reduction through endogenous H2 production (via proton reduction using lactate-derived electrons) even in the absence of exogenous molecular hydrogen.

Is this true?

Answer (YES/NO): NO